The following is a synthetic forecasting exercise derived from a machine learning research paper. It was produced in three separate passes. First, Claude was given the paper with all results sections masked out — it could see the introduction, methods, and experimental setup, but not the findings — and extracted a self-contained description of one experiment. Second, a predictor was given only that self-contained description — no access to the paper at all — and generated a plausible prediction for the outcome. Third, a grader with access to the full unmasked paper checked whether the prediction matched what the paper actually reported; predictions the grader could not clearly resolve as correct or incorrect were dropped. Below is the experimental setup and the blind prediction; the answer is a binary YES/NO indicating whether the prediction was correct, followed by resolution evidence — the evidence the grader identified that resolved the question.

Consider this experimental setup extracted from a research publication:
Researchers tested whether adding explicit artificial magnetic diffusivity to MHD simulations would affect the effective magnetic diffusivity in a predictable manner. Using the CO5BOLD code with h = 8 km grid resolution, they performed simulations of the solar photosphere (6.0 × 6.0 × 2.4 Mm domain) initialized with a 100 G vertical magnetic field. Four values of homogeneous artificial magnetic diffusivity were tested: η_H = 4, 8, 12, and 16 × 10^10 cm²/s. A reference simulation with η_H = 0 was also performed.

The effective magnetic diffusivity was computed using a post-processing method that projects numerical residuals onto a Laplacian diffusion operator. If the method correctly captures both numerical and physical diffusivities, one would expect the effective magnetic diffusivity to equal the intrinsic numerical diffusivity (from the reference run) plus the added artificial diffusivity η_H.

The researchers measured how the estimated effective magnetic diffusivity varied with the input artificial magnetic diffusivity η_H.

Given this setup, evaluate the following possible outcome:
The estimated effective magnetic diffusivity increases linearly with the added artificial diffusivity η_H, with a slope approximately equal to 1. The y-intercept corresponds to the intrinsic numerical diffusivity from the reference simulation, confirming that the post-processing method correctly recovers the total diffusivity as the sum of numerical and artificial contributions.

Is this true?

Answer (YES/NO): YES